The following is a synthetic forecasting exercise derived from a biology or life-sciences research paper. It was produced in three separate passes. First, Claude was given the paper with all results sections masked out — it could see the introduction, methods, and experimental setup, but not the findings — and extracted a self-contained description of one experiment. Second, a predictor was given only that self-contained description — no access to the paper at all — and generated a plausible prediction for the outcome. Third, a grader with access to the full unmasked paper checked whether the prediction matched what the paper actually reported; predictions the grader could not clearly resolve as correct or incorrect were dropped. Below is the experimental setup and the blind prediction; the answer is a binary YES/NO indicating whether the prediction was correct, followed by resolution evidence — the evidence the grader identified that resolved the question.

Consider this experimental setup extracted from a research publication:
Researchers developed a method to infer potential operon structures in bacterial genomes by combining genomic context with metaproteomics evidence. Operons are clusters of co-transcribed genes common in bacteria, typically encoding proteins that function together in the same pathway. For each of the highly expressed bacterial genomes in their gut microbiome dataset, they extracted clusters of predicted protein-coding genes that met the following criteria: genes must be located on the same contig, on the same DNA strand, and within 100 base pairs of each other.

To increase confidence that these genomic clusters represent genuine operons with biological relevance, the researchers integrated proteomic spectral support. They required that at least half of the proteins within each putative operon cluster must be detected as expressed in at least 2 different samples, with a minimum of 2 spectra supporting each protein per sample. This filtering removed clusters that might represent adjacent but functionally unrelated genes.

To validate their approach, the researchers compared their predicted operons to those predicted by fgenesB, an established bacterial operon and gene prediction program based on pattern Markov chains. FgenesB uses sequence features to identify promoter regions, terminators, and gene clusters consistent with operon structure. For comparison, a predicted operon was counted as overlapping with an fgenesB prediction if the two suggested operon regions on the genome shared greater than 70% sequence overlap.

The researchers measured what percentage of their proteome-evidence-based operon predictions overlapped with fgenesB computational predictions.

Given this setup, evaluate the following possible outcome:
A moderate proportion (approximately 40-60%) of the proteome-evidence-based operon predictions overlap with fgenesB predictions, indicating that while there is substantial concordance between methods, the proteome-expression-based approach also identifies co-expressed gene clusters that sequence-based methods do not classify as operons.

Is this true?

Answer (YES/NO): NO